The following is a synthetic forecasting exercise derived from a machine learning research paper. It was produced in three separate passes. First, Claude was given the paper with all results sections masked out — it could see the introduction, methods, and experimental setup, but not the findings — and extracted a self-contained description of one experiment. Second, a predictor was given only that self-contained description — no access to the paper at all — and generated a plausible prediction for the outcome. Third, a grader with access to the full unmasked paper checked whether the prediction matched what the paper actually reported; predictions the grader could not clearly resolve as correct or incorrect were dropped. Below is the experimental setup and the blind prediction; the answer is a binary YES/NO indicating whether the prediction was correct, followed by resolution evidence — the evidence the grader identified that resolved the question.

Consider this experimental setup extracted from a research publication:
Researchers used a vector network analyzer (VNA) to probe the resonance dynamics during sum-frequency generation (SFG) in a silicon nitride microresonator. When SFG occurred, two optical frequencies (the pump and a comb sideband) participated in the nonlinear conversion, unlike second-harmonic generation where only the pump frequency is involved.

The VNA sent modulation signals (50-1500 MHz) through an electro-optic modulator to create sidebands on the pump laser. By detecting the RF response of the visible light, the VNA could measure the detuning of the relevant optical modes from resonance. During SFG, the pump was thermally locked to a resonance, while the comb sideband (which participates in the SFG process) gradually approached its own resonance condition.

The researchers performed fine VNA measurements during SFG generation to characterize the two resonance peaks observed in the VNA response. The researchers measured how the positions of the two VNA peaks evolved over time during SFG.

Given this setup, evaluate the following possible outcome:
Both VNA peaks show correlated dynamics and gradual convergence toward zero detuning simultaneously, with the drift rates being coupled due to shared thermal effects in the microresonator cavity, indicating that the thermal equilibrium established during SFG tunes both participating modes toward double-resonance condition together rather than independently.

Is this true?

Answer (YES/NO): NO